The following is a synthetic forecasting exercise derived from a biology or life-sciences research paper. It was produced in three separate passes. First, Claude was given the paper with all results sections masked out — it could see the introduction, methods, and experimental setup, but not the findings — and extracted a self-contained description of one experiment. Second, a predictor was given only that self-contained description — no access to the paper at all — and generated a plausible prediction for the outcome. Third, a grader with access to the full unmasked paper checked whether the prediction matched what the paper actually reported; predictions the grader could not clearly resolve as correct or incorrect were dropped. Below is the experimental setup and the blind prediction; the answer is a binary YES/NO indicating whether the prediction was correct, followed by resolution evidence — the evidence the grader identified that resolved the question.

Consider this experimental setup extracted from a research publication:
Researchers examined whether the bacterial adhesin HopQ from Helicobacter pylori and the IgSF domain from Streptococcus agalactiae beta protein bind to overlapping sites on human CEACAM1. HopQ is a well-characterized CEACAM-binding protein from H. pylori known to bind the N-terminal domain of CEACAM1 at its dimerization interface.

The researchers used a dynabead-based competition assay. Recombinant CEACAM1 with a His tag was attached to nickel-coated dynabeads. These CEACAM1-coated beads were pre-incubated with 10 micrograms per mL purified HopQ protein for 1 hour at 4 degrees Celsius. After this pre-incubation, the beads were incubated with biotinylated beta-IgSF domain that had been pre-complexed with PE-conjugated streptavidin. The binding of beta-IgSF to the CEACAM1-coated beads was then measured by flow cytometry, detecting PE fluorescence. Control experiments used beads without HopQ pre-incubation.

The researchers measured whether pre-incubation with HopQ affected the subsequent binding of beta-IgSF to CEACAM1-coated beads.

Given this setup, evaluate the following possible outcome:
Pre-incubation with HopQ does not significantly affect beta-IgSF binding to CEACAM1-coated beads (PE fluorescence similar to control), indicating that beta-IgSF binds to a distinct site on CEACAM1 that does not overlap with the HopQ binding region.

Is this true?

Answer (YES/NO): NO